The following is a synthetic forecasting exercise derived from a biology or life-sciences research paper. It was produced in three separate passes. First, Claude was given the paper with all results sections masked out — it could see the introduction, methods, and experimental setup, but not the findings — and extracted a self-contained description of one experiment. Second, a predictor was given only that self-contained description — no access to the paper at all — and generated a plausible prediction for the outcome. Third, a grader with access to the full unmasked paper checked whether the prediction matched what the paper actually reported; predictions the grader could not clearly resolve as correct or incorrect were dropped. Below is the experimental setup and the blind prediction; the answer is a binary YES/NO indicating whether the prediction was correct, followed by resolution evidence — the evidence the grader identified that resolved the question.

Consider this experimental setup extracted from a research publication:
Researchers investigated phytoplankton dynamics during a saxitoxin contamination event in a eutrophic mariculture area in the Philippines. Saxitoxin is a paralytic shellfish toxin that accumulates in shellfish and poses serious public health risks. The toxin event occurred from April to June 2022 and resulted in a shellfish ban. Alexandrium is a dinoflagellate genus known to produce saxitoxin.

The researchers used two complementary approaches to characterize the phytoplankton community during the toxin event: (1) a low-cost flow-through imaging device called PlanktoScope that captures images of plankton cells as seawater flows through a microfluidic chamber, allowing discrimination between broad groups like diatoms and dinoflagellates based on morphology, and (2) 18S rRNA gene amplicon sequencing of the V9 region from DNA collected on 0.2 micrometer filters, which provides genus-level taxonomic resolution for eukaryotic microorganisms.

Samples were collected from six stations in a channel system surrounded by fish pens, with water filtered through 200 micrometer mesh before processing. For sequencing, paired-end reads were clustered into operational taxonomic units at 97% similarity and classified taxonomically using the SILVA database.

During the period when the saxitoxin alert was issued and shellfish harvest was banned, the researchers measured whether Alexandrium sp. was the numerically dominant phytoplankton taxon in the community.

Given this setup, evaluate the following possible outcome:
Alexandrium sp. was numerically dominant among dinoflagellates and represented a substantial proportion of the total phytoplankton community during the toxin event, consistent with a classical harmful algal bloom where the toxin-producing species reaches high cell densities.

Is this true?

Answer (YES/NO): NO